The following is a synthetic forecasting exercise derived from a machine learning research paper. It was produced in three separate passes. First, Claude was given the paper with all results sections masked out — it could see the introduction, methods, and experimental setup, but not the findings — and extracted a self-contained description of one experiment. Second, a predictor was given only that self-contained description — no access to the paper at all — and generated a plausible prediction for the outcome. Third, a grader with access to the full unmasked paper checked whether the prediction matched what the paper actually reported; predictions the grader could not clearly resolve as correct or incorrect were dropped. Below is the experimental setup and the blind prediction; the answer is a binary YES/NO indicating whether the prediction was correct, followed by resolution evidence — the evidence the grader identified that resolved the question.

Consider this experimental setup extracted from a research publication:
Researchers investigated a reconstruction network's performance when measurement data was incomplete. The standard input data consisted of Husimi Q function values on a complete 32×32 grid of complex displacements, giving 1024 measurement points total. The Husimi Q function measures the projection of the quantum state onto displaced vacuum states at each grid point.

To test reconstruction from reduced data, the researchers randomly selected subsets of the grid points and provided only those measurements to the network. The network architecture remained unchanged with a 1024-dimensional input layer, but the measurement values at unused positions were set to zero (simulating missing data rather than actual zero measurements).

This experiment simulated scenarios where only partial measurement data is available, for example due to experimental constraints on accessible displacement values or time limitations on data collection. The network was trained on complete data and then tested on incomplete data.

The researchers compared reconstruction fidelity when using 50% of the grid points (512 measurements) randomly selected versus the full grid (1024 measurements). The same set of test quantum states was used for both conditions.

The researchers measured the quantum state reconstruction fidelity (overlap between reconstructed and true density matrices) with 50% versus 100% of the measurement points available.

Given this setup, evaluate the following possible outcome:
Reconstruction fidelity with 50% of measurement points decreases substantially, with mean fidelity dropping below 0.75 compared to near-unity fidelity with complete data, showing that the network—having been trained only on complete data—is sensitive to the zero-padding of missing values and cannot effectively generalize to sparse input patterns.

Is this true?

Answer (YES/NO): NO